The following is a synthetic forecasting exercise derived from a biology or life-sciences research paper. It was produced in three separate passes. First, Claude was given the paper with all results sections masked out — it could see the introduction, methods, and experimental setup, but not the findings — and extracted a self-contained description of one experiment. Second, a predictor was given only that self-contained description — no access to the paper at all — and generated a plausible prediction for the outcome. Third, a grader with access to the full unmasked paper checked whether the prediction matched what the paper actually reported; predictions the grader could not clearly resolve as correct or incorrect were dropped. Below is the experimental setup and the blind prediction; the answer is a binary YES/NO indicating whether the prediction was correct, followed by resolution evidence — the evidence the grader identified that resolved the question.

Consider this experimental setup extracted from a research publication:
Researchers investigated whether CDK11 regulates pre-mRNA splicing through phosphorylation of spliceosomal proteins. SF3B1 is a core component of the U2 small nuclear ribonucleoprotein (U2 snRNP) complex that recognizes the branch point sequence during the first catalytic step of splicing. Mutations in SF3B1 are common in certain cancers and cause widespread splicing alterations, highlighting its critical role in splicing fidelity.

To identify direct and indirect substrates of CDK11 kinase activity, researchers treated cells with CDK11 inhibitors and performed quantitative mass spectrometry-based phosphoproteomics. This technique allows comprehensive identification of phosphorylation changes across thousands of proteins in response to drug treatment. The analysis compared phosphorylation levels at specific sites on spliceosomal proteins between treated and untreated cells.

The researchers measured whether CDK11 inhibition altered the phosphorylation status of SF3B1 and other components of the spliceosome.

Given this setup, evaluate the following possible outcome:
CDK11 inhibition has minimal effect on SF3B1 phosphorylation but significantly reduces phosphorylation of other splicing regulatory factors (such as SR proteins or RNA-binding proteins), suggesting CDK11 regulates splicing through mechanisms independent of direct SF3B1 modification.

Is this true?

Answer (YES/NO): NO